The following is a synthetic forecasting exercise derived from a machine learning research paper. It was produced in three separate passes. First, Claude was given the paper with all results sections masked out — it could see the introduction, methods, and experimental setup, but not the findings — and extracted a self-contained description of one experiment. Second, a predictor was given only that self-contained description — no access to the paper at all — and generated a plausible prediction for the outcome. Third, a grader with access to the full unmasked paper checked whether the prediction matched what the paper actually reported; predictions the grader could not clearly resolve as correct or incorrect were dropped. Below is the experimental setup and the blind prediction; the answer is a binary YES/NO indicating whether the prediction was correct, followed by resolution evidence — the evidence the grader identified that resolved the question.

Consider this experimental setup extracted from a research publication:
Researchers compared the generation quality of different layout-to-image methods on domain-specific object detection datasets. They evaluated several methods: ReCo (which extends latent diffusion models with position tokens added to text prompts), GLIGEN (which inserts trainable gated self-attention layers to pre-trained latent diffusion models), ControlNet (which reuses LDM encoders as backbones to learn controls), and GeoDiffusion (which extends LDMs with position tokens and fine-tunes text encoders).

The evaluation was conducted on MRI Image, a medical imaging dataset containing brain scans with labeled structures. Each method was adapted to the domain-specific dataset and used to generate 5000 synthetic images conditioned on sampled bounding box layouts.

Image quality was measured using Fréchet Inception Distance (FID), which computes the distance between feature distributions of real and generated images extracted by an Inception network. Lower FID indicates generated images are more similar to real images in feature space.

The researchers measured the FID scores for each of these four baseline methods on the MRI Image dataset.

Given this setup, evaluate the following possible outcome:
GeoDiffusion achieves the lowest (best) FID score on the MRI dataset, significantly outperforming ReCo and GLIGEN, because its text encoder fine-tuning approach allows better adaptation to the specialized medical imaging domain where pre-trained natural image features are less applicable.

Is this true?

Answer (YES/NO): NO